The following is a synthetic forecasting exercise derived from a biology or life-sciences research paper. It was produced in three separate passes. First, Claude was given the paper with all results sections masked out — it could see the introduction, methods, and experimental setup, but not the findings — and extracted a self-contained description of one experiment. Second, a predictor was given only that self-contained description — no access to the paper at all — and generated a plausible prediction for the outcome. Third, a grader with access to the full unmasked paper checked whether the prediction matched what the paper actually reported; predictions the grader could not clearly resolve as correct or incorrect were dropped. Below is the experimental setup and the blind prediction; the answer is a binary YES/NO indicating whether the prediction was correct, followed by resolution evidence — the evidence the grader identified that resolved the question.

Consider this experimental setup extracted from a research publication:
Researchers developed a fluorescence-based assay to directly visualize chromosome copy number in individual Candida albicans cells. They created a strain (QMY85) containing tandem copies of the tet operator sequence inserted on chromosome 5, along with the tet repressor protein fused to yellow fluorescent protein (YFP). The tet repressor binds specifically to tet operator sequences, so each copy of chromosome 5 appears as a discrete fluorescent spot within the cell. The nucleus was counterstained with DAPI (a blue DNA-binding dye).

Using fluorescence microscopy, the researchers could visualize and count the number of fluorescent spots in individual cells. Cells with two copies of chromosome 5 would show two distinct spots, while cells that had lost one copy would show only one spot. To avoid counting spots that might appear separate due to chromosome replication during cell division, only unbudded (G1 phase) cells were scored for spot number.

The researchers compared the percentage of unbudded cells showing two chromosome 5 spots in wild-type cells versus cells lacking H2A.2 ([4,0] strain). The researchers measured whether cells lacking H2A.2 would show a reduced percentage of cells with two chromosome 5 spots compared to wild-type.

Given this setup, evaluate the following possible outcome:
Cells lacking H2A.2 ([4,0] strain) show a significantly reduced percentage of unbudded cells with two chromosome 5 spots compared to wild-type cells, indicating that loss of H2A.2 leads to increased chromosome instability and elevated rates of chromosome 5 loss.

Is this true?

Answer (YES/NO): NO